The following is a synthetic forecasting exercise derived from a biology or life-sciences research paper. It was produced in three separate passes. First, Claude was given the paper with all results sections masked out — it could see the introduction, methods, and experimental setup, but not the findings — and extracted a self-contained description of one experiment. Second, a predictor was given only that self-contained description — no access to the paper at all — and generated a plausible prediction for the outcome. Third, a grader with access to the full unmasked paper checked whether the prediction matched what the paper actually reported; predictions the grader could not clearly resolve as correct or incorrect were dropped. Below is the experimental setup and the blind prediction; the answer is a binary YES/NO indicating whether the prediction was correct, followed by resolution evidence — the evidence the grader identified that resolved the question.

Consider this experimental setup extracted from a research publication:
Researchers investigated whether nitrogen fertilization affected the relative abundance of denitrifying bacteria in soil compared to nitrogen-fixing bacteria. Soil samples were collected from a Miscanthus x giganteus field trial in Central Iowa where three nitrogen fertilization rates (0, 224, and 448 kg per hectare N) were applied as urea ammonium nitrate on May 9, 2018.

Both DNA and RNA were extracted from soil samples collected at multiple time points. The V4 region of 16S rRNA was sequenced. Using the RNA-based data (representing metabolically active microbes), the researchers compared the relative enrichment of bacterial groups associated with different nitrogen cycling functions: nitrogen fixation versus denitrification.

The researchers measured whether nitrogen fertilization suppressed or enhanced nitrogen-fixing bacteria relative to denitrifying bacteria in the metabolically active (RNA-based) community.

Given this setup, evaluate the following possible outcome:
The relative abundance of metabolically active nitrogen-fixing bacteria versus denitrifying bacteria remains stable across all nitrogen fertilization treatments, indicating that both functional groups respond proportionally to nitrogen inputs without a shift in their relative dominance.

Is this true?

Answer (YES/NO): NO